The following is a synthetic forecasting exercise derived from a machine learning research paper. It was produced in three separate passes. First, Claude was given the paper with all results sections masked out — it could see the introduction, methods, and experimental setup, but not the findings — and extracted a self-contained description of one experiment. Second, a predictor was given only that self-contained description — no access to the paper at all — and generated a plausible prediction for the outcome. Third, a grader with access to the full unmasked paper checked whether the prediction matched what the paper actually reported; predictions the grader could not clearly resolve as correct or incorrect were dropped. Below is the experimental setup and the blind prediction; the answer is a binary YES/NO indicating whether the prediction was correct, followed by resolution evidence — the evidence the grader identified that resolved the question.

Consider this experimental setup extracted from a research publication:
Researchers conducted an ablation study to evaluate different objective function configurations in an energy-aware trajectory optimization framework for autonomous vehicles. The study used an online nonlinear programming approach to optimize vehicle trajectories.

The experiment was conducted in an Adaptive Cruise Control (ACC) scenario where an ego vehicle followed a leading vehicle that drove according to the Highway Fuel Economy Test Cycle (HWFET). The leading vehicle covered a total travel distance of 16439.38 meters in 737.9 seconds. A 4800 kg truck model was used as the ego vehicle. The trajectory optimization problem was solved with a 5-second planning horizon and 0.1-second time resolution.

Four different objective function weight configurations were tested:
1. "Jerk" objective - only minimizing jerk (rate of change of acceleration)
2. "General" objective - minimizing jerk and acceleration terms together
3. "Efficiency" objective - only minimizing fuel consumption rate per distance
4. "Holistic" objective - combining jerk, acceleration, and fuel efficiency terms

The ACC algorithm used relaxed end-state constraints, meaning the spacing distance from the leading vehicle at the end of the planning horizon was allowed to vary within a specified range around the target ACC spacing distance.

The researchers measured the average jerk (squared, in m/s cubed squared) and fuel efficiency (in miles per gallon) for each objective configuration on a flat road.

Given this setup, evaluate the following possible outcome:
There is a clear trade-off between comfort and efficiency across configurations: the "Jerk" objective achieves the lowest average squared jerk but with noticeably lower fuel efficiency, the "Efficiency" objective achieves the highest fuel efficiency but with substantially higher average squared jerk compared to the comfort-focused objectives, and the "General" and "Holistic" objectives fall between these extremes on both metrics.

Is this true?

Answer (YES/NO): NO